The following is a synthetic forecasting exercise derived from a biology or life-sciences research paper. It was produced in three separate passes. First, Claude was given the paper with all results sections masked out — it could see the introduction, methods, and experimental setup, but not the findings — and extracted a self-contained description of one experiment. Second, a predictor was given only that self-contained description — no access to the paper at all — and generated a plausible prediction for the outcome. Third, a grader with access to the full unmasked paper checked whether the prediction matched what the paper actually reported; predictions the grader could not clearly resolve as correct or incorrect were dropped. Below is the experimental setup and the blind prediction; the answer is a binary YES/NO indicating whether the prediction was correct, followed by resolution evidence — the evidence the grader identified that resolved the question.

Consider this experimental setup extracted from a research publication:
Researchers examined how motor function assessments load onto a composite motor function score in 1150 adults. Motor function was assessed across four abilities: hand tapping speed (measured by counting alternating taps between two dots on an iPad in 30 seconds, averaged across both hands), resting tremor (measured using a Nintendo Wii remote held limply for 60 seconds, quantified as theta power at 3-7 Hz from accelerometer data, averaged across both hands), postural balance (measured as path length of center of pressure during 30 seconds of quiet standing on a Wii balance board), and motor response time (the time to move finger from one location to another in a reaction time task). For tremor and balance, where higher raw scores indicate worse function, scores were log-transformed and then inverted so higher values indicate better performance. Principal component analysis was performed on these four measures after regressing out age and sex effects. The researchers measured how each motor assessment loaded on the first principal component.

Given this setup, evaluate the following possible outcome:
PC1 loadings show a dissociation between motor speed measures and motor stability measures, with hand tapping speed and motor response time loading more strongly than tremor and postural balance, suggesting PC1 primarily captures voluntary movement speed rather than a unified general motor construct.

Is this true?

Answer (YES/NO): YES